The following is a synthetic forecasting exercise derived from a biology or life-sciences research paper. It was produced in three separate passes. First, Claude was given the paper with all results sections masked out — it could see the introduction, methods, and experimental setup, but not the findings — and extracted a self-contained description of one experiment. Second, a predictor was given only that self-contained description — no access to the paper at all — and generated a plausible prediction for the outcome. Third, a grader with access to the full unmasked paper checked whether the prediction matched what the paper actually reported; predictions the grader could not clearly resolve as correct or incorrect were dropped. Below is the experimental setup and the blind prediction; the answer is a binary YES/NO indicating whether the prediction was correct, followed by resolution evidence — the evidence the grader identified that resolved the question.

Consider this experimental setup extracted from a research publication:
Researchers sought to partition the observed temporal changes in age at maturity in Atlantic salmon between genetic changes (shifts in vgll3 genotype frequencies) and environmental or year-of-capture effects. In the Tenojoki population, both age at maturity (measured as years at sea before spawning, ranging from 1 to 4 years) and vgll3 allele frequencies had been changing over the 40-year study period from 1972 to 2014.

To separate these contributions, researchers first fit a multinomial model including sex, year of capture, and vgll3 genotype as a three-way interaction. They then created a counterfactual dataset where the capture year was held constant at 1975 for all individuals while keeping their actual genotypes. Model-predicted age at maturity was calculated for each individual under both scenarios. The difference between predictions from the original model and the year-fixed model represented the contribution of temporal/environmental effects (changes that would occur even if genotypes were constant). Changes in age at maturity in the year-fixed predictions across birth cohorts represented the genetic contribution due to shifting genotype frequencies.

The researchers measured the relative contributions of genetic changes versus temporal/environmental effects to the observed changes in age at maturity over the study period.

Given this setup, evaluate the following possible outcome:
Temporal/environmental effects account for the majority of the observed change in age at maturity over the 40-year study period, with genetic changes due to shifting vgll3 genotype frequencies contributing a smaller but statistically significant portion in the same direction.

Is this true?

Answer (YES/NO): NO